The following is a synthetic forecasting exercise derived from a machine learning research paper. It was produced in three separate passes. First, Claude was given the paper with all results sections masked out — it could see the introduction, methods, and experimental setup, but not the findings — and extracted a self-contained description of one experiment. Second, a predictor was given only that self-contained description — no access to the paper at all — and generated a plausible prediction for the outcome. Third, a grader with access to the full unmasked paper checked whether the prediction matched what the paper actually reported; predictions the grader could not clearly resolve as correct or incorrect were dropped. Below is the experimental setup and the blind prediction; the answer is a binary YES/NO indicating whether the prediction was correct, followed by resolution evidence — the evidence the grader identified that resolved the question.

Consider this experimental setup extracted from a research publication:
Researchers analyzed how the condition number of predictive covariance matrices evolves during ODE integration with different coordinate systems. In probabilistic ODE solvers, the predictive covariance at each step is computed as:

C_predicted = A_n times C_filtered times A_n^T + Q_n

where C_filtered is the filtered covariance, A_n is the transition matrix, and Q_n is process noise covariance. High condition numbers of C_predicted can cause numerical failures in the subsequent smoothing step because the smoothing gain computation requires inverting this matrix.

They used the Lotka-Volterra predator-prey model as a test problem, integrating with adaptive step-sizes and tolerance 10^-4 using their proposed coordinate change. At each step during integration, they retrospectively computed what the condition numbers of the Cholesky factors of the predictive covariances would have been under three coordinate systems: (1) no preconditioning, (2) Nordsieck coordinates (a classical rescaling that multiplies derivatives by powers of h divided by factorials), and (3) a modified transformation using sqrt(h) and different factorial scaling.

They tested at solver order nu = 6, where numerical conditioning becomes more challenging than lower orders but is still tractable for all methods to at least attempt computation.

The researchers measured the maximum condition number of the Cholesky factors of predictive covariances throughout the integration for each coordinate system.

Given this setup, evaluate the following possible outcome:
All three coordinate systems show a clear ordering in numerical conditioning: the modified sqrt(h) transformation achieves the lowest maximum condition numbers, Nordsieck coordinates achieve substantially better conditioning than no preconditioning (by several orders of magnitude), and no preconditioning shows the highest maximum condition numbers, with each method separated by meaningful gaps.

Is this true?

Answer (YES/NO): YES